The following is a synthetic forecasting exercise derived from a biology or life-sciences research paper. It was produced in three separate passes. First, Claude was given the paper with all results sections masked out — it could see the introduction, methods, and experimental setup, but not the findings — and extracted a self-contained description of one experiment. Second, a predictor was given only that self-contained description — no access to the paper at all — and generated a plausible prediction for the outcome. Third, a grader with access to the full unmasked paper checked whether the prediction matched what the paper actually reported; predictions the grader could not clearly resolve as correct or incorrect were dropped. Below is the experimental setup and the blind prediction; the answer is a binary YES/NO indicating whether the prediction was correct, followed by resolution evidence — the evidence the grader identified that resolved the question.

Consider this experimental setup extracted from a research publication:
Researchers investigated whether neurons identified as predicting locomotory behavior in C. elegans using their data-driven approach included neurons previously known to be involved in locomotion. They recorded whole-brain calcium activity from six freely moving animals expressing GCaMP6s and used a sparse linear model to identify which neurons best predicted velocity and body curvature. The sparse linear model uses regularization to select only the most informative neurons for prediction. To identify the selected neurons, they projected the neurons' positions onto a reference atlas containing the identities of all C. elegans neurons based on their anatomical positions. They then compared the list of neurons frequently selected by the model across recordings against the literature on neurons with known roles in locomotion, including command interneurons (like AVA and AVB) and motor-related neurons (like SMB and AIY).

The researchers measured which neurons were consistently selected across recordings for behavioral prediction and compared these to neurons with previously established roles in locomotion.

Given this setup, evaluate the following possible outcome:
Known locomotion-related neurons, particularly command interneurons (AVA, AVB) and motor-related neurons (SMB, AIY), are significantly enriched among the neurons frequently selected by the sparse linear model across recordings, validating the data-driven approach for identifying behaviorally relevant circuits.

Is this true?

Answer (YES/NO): NO